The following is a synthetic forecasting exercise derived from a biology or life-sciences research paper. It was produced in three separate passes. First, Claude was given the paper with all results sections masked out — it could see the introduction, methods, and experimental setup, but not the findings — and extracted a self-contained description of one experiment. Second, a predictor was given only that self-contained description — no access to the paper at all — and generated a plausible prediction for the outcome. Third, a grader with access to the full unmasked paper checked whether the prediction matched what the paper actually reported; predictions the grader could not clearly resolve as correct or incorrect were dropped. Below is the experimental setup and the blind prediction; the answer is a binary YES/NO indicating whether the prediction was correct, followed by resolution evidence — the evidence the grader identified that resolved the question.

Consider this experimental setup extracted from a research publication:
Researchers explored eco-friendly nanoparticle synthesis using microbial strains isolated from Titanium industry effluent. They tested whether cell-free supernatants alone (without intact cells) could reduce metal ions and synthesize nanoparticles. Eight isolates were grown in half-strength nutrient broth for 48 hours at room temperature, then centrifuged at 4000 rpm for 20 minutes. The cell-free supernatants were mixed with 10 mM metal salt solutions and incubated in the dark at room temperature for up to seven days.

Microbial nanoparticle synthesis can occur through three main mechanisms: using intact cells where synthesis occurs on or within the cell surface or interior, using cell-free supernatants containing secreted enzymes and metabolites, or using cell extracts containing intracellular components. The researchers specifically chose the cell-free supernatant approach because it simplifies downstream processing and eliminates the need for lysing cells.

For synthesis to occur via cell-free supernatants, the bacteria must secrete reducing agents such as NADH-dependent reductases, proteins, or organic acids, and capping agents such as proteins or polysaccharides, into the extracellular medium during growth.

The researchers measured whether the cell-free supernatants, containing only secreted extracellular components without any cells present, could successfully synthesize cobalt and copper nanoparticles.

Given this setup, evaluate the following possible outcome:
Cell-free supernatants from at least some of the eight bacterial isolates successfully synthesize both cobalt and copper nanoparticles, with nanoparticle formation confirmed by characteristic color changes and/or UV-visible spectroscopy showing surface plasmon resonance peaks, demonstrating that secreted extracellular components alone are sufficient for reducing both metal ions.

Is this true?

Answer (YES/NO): YES